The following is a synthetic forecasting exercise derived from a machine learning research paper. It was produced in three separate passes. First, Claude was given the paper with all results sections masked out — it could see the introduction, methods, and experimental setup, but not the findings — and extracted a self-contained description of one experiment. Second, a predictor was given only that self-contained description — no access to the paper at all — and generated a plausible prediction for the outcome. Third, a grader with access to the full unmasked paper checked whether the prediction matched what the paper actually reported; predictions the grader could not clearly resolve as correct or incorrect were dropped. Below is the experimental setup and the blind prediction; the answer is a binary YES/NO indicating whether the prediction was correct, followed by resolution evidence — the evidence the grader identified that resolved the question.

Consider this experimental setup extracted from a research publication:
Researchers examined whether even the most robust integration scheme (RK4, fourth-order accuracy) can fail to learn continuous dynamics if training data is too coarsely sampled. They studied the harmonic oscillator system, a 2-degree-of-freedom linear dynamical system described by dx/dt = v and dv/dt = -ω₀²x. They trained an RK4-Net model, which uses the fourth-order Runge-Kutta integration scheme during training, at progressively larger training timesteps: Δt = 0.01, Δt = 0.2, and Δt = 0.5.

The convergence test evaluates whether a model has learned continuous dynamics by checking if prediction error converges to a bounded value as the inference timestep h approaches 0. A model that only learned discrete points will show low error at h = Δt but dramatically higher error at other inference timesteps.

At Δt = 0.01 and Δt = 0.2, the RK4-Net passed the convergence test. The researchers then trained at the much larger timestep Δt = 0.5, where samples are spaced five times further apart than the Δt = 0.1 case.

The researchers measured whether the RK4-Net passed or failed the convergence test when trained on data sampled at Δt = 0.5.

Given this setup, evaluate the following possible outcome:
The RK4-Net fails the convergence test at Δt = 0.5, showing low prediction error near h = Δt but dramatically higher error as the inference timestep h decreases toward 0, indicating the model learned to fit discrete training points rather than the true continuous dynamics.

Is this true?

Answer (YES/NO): YES